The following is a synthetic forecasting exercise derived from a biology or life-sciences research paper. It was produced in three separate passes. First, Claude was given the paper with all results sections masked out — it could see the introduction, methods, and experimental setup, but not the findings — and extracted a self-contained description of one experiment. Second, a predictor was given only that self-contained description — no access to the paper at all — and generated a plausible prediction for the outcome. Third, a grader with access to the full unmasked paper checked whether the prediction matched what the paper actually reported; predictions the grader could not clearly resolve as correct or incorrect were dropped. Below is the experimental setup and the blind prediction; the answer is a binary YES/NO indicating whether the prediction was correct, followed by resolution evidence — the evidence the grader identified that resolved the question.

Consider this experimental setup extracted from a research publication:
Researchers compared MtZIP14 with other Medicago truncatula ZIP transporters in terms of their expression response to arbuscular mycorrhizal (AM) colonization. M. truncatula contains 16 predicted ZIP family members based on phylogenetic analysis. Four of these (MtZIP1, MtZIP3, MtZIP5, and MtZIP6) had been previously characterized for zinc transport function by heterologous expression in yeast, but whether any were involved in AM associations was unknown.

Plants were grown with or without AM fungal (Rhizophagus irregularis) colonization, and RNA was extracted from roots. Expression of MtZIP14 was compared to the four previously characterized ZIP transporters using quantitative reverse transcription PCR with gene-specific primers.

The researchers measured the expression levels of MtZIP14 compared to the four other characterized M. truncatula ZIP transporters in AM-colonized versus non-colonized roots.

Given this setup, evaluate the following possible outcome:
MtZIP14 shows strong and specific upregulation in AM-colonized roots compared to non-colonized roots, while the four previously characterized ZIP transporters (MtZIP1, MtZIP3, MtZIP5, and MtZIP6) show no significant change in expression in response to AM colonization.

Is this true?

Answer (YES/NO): NO